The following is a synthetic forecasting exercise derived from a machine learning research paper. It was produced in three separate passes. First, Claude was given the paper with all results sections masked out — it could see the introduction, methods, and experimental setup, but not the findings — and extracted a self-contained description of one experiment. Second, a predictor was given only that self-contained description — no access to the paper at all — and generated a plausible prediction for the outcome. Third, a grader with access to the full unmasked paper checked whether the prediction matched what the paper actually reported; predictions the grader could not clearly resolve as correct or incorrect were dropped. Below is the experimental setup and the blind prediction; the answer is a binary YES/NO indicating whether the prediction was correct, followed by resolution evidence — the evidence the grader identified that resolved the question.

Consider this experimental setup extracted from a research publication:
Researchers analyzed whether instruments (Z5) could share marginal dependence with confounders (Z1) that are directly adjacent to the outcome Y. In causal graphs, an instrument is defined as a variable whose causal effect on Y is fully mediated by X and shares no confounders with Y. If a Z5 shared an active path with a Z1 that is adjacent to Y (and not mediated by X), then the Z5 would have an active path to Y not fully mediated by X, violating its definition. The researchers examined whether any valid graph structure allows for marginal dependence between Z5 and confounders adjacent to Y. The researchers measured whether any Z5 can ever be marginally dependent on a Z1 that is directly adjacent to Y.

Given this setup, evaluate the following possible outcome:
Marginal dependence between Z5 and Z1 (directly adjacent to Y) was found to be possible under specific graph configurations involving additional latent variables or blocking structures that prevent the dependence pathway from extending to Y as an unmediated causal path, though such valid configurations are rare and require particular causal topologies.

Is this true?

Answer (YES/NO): NO